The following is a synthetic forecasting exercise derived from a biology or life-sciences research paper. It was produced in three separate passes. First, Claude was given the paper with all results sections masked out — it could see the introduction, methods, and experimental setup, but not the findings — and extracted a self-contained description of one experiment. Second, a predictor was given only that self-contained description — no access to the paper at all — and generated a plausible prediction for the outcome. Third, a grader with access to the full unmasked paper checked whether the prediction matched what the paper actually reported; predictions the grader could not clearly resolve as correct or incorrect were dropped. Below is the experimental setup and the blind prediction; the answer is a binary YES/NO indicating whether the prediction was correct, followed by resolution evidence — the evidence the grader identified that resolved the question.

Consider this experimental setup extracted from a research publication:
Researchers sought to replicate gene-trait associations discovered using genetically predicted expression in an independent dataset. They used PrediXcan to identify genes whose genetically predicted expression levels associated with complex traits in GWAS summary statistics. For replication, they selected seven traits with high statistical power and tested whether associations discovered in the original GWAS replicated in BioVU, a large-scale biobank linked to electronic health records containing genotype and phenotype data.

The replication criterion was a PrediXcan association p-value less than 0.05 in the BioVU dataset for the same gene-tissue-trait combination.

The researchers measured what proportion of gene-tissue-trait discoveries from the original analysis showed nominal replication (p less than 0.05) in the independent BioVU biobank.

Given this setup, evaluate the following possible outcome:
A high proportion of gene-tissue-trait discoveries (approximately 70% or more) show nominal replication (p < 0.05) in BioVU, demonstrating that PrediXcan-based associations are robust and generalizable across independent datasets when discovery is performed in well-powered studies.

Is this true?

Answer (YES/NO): NO